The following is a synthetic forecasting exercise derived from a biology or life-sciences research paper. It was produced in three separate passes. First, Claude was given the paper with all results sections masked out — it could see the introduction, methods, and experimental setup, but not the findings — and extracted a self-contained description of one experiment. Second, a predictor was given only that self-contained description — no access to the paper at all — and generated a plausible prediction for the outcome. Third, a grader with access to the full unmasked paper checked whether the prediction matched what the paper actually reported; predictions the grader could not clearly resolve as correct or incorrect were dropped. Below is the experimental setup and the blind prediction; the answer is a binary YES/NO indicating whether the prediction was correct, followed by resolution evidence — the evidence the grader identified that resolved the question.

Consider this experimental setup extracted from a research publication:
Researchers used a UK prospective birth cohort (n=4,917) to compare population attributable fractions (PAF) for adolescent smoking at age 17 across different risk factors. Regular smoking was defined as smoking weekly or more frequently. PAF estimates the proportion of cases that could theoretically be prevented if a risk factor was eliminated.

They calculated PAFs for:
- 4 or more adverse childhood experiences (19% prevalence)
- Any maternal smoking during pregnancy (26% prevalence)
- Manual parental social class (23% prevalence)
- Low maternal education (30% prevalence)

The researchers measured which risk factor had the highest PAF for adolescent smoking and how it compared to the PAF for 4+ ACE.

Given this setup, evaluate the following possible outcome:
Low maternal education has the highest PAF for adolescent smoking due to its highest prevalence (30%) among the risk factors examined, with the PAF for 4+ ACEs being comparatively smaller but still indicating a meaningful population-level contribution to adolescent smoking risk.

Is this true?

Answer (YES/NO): NO